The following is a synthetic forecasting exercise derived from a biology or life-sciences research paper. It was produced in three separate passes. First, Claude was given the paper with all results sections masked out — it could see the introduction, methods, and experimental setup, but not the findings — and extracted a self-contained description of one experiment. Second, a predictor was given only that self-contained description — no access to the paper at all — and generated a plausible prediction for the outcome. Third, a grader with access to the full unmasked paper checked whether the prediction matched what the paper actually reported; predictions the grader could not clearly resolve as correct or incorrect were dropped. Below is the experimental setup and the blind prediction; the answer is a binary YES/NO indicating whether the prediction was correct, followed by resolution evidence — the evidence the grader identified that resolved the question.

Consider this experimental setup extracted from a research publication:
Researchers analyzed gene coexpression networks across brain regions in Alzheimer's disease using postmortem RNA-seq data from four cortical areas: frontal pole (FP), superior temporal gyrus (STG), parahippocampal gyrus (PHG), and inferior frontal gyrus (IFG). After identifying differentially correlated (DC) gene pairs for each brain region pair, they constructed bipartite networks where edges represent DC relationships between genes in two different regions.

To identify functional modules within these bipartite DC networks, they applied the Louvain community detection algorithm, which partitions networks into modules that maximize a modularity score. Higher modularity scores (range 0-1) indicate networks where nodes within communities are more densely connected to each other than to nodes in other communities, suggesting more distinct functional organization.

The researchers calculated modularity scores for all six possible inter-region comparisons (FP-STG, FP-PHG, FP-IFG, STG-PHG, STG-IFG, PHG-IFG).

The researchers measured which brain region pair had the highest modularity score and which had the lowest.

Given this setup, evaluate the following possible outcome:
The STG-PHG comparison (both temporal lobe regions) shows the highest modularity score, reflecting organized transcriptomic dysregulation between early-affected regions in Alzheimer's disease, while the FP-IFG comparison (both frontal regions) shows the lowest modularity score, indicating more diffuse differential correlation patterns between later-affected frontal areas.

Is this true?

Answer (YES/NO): NO